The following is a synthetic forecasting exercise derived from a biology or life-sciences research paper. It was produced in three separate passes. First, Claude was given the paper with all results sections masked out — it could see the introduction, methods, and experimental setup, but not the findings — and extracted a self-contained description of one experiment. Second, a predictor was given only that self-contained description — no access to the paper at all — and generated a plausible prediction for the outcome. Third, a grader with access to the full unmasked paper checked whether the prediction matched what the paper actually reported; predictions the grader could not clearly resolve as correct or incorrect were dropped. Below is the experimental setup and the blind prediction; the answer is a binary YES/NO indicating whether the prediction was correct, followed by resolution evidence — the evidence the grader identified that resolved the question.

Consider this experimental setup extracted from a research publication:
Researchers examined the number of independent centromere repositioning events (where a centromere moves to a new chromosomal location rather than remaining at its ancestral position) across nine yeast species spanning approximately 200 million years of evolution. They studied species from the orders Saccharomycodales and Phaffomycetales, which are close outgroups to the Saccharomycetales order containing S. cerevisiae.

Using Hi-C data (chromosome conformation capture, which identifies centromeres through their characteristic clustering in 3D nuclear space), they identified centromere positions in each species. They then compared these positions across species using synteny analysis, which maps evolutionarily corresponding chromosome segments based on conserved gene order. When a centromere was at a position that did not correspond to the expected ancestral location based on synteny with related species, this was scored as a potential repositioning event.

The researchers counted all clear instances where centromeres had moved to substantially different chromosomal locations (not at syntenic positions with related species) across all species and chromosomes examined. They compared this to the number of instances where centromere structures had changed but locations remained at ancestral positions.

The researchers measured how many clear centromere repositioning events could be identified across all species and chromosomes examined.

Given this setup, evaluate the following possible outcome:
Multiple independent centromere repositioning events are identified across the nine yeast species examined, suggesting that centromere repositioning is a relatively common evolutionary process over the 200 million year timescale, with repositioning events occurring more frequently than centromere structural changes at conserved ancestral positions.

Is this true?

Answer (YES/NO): NO